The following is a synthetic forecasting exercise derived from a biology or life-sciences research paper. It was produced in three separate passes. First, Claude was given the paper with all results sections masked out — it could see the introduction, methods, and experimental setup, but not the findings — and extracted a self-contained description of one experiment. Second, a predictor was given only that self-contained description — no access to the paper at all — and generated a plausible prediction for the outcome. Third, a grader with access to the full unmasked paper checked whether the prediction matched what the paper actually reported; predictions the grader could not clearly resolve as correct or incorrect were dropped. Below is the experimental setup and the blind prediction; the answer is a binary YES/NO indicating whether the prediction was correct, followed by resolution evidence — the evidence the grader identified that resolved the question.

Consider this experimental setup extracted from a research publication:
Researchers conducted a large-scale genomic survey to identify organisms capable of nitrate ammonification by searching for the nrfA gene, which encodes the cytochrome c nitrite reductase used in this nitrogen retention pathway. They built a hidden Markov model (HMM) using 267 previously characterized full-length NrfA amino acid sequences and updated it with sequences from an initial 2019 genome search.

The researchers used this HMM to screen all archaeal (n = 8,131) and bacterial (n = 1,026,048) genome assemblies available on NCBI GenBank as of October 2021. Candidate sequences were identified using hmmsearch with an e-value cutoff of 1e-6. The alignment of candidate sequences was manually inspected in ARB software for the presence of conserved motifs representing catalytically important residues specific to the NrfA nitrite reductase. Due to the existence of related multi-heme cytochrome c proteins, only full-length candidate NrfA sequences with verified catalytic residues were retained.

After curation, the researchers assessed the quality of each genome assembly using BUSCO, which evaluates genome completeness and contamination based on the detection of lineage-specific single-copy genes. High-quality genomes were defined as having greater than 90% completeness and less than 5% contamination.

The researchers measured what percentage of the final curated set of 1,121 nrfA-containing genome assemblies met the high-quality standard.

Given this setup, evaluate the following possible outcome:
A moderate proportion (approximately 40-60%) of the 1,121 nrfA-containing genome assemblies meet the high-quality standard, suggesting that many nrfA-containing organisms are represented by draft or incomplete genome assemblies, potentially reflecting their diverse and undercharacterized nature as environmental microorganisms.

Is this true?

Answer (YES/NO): NO